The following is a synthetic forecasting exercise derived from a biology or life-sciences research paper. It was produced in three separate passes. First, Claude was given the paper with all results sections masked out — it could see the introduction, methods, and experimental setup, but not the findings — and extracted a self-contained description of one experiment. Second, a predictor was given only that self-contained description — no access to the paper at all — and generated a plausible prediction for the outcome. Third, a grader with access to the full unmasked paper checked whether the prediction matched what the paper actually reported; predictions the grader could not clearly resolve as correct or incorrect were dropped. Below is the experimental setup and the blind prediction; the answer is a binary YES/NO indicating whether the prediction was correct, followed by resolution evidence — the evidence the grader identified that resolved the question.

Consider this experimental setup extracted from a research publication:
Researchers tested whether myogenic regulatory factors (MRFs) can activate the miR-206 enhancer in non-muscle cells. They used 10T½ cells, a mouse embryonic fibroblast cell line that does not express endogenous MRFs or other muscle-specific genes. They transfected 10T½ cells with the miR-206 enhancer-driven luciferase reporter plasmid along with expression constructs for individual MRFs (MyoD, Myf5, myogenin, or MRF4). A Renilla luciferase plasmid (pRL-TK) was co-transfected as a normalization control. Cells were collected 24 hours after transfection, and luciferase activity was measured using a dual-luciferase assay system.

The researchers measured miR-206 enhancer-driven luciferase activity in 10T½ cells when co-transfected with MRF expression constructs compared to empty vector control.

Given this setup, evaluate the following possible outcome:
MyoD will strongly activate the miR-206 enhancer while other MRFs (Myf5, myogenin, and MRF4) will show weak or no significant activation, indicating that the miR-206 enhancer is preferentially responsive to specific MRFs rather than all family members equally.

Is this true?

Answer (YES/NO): NO